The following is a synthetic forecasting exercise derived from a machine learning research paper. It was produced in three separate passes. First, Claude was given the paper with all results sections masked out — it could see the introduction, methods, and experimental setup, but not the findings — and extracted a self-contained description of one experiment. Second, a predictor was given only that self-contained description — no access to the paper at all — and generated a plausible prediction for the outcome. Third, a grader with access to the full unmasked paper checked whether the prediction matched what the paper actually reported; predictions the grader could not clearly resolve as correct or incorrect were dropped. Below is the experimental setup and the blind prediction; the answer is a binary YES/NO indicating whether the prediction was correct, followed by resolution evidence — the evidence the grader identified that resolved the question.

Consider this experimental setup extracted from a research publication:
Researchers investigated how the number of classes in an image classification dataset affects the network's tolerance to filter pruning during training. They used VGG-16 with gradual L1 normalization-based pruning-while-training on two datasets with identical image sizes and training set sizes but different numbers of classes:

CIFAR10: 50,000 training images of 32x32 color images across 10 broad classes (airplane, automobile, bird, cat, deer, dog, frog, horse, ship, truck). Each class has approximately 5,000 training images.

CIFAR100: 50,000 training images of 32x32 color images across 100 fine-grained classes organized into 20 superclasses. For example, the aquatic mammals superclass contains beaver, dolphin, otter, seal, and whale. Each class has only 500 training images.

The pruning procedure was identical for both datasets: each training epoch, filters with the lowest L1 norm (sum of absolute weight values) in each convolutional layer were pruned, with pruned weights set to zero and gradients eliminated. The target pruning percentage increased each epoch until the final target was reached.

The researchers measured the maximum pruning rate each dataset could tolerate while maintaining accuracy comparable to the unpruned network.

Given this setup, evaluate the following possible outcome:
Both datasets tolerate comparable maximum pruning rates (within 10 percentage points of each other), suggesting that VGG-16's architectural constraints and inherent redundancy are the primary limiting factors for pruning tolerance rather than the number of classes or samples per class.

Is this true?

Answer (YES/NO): NO